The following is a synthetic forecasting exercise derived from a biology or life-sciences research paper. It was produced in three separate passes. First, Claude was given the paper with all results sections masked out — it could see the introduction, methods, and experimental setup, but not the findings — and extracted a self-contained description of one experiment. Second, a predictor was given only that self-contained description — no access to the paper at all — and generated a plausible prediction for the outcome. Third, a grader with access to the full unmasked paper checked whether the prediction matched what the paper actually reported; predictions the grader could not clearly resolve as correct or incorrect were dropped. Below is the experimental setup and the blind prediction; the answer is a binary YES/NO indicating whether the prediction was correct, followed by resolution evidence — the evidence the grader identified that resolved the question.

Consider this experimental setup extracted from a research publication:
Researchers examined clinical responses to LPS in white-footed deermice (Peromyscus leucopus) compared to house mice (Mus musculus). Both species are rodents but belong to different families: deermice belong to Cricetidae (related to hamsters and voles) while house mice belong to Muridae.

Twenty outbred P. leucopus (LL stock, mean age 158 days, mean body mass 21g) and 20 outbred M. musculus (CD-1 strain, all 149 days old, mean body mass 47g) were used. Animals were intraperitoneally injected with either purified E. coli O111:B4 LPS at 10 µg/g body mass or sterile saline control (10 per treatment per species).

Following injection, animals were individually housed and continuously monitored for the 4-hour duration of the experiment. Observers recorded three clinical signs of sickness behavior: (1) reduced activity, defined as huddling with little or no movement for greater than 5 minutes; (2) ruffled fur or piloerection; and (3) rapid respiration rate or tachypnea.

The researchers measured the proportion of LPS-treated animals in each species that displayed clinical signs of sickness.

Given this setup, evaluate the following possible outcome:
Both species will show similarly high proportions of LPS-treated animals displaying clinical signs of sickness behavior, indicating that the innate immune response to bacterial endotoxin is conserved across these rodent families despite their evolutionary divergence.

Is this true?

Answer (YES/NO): NO